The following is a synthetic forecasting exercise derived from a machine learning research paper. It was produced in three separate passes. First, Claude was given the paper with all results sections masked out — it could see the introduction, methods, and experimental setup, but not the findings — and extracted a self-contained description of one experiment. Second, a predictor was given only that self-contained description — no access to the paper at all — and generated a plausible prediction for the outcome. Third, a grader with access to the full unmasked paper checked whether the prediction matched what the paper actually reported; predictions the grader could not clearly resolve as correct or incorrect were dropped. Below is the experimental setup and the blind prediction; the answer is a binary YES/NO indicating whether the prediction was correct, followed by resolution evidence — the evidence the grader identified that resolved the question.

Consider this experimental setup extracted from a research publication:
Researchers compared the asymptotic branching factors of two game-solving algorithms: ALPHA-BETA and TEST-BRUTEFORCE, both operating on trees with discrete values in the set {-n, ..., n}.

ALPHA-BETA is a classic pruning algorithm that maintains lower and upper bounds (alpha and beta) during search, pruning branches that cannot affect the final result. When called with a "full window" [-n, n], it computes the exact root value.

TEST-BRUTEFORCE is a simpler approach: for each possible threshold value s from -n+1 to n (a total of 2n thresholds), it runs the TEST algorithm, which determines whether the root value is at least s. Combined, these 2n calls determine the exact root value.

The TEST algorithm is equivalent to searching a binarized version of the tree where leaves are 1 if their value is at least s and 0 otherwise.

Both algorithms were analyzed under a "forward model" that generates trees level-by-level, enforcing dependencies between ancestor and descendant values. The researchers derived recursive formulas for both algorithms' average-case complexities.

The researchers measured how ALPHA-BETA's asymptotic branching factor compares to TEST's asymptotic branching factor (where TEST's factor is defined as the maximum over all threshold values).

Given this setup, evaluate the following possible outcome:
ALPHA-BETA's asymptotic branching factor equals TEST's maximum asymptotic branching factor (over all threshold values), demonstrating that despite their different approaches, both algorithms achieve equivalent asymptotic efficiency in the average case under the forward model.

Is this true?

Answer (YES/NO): YES